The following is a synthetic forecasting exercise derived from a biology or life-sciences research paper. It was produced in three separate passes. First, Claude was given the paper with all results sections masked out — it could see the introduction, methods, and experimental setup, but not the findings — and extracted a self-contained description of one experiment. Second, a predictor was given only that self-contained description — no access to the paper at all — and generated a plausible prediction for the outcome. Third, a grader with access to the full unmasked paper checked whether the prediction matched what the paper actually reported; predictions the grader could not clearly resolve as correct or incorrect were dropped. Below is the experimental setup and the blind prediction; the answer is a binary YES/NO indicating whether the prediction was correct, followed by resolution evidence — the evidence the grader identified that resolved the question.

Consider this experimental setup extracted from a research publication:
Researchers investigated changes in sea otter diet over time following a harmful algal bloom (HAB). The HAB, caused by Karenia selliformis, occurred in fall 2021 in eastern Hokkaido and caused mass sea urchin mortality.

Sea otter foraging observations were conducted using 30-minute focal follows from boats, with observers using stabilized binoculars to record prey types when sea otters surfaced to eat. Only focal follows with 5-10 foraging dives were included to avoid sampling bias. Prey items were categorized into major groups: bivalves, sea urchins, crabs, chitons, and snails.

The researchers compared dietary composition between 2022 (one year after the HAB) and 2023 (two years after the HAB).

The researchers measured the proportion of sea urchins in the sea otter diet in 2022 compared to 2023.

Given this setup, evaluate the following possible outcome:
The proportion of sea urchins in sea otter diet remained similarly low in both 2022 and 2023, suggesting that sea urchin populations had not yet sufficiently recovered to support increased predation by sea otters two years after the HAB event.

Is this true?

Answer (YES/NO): NO